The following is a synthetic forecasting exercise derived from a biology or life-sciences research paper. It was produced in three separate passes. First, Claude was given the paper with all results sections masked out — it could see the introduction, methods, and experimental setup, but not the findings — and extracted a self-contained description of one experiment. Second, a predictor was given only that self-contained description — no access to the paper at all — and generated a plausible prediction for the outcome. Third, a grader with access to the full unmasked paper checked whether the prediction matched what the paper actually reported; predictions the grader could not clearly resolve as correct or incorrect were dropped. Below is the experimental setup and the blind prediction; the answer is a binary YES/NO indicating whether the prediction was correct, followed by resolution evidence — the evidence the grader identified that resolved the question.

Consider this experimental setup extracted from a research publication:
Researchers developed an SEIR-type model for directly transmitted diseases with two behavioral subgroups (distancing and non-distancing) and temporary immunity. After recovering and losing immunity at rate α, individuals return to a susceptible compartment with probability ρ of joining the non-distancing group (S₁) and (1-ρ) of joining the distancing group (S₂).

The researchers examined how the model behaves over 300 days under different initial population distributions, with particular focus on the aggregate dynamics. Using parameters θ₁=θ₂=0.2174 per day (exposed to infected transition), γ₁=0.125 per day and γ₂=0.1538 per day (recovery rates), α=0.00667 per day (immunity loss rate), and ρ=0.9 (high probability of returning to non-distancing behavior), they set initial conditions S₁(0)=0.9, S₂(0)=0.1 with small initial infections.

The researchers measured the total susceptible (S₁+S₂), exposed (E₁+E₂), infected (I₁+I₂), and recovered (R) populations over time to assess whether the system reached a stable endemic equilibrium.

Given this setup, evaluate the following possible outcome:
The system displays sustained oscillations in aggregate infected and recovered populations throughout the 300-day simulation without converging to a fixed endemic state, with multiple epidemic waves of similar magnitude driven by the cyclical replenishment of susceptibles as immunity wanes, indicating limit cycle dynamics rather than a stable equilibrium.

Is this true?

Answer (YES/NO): NO